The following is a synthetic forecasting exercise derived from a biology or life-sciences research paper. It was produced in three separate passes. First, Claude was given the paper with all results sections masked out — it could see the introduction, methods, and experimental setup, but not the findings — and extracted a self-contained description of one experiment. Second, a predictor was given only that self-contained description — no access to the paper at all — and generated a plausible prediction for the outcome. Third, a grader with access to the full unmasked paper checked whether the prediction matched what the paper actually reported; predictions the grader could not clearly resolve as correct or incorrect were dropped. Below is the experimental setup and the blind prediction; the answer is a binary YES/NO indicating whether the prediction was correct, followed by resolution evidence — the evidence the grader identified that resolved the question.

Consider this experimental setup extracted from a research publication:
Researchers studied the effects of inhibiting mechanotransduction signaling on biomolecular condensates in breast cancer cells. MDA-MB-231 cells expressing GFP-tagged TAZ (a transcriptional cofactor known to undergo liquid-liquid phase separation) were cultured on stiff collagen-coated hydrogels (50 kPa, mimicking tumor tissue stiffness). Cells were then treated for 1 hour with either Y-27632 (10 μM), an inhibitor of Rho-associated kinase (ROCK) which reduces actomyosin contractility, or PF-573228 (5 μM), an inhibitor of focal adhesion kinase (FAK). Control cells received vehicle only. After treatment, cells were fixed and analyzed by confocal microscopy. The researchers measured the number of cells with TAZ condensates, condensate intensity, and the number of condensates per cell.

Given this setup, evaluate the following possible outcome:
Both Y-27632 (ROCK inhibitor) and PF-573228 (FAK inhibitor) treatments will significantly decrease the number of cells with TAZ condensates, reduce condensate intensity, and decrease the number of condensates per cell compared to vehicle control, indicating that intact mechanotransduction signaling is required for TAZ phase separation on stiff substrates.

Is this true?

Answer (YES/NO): YES